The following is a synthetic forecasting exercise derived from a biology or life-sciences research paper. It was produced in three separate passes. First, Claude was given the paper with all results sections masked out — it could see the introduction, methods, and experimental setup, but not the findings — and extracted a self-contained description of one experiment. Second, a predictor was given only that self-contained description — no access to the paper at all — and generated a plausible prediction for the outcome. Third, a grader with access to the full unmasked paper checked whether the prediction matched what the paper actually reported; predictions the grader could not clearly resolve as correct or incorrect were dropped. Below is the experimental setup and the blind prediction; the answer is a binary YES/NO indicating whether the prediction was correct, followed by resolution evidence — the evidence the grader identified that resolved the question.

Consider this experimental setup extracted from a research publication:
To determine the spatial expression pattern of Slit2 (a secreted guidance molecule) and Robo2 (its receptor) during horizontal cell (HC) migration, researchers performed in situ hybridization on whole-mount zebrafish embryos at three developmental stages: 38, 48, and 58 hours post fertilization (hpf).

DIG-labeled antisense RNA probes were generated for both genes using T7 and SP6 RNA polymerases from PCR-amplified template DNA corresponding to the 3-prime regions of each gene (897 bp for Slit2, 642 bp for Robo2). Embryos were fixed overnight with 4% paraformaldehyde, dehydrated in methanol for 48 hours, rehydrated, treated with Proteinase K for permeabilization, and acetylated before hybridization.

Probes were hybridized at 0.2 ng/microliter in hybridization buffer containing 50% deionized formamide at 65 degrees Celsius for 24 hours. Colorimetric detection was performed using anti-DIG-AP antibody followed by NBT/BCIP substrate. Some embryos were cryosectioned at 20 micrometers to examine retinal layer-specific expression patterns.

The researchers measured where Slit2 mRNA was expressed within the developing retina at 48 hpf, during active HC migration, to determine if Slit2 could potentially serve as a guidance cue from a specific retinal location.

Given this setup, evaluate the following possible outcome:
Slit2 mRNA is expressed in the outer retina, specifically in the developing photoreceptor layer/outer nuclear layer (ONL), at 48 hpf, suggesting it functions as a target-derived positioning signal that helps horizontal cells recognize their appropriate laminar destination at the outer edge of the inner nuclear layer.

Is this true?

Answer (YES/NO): NO